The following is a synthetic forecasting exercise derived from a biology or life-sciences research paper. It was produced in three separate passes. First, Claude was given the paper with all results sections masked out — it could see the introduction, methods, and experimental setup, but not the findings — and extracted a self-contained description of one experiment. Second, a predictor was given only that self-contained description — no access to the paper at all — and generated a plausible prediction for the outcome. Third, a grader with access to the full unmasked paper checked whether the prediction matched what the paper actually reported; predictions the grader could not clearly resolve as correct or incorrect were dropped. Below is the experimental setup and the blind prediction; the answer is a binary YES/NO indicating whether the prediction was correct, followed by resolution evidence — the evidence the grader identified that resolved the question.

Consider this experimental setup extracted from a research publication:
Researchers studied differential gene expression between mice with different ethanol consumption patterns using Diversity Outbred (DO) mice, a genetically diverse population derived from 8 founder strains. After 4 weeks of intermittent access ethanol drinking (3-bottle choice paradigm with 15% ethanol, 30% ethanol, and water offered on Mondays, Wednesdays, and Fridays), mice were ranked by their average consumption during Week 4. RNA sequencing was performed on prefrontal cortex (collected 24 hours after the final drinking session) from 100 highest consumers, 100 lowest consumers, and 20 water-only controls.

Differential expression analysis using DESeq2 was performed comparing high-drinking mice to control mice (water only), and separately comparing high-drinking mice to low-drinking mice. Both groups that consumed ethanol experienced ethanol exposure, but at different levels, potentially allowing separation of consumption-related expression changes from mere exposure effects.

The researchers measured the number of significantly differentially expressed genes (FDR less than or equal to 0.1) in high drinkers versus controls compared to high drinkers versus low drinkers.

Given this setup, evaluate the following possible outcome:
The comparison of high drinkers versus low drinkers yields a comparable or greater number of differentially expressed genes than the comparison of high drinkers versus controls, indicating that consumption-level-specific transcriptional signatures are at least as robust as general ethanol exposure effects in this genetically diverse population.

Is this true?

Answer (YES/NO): YES